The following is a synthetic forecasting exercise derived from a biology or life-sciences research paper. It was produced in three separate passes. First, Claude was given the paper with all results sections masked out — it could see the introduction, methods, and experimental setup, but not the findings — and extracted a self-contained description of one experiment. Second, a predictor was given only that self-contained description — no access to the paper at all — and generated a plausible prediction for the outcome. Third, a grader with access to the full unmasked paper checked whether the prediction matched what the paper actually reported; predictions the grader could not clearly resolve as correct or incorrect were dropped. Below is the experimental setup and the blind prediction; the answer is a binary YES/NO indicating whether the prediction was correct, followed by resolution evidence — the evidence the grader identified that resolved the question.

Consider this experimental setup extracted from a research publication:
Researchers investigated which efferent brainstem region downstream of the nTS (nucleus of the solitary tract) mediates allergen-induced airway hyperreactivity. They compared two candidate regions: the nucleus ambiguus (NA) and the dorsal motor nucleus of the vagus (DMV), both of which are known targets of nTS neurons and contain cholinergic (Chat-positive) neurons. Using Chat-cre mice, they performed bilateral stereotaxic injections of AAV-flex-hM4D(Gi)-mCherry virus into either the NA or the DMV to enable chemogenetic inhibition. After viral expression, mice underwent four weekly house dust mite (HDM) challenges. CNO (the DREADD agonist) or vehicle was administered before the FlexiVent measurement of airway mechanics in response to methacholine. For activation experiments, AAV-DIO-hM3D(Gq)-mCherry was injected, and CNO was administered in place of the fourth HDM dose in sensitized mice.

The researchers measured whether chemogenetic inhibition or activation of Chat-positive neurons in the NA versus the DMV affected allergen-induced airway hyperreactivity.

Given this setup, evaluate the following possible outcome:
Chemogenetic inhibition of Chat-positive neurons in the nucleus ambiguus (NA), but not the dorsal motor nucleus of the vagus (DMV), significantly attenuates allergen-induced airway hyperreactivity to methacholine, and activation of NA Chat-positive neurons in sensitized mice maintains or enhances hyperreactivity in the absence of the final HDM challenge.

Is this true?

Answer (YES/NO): YES